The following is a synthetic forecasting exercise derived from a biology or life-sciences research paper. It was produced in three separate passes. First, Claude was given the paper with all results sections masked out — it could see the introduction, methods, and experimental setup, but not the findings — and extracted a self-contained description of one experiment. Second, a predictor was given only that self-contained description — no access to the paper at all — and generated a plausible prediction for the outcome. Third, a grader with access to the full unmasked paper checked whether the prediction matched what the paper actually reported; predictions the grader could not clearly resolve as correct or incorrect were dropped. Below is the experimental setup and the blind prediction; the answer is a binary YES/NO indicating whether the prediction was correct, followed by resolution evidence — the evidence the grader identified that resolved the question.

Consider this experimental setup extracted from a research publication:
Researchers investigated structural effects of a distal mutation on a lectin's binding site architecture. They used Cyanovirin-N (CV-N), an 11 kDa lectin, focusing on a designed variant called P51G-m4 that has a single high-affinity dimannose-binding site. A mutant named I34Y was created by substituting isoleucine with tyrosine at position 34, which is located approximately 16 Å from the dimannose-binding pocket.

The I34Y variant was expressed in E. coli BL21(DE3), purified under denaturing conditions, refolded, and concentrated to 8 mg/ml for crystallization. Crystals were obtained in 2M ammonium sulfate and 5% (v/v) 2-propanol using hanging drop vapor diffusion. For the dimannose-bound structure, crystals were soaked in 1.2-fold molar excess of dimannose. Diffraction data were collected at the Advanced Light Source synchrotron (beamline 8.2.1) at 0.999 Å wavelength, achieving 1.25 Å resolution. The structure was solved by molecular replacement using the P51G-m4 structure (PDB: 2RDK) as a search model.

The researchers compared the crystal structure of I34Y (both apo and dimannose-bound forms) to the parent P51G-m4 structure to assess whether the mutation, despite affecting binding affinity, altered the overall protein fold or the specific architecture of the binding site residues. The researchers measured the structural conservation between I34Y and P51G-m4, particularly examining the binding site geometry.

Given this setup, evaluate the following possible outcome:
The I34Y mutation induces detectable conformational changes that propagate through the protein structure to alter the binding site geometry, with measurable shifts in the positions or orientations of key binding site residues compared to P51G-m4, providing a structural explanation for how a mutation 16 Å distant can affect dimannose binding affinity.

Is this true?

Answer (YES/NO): NO